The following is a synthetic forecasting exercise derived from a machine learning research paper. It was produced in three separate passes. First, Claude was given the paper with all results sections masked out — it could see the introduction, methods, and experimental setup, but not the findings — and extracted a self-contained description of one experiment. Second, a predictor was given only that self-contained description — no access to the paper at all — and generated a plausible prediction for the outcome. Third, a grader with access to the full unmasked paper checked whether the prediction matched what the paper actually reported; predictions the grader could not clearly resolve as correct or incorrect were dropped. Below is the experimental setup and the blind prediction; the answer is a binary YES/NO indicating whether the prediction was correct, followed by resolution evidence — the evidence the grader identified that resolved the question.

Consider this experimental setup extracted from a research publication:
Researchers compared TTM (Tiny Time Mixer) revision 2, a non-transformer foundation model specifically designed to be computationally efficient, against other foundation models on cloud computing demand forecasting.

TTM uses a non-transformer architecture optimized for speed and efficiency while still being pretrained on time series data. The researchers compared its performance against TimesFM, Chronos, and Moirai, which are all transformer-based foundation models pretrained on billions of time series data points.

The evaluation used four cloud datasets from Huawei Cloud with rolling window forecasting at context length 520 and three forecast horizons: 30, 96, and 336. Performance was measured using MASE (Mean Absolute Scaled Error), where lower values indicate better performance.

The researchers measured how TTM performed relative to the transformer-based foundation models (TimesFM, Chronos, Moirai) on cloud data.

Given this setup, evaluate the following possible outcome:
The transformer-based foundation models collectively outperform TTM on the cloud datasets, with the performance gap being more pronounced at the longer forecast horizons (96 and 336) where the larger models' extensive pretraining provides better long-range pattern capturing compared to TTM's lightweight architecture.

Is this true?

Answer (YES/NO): NO